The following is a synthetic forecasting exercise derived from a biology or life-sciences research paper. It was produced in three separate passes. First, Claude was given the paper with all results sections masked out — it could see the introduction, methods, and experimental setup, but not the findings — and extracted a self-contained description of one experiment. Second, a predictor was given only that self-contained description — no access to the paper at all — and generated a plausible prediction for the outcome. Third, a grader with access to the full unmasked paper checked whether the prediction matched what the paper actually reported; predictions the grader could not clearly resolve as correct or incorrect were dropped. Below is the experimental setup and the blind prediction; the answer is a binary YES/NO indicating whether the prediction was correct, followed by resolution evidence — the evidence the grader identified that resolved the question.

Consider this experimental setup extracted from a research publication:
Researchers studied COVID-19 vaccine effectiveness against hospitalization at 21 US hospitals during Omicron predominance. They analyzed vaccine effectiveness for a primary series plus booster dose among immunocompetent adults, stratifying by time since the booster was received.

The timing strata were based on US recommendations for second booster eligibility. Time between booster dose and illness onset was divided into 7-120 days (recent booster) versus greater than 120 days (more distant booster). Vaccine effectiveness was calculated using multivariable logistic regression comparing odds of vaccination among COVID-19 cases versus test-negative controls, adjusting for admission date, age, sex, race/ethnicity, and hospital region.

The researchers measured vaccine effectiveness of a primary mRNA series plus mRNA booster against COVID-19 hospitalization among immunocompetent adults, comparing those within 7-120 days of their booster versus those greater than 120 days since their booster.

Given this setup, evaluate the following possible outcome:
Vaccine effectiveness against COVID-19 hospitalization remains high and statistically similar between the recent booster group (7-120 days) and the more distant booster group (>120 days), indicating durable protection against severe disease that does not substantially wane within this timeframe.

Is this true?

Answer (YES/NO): NO